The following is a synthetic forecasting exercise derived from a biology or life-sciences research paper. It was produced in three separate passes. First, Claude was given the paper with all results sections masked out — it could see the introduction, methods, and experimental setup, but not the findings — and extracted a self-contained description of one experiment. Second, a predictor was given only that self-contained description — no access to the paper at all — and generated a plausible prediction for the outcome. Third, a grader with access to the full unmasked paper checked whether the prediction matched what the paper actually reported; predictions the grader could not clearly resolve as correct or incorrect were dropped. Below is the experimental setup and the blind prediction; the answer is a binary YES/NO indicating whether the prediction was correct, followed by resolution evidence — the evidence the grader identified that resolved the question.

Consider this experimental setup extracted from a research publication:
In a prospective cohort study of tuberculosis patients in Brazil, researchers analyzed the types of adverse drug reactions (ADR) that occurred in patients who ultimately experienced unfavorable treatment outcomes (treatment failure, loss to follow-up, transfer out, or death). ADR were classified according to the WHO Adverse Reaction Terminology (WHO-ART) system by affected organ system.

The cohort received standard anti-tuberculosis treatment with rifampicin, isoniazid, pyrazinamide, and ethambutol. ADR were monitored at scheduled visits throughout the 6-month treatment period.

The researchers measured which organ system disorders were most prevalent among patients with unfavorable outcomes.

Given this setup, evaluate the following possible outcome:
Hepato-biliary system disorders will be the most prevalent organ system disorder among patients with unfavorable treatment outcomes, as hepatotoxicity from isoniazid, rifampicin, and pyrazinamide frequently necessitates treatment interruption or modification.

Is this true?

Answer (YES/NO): NO